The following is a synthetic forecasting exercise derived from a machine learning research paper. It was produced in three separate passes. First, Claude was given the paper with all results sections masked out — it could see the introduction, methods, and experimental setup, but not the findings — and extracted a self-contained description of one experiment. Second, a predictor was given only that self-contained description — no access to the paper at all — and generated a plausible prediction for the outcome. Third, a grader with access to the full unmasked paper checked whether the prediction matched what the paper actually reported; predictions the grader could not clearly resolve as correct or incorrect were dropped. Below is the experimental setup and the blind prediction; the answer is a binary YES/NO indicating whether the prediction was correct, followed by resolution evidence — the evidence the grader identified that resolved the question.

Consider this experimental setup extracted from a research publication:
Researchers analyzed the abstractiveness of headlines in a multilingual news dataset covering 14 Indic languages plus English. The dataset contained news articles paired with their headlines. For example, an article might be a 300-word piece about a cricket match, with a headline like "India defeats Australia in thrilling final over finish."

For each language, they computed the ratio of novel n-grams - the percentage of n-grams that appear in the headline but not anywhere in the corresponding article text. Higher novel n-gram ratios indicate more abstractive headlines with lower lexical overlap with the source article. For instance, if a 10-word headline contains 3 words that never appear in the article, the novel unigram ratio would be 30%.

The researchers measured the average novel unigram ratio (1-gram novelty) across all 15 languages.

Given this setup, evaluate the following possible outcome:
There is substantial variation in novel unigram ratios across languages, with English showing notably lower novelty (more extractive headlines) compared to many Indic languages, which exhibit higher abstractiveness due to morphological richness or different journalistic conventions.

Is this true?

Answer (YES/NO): NO